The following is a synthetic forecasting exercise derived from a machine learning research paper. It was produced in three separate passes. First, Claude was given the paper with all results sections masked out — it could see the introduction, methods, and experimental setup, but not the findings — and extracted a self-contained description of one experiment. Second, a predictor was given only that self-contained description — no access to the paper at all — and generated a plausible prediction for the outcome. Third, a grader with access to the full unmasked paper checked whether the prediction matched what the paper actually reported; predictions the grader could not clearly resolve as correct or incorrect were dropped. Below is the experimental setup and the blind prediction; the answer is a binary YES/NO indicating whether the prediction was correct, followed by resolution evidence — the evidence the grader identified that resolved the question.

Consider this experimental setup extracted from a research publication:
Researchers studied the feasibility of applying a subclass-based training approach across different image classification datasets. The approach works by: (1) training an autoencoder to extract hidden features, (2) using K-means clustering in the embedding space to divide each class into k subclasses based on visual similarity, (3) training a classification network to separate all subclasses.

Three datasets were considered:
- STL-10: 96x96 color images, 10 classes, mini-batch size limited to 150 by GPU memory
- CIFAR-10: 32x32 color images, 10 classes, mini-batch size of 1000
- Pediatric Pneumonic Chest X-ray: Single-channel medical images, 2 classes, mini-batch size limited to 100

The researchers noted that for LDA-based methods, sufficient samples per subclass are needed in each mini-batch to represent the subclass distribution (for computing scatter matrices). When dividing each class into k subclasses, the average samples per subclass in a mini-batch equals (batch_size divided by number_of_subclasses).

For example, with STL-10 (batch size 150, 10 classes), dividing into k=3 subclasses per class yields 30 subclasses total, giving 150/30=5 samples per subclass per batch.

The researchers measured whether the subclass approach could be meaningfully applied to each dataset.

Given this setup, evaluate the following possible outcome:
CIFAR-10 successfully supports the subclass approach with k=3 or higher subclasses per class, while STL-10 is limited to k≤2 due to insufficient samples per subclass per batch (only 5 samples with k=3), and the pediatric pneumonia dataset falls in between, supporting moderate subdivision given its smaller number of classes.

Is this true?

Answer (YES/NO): NO